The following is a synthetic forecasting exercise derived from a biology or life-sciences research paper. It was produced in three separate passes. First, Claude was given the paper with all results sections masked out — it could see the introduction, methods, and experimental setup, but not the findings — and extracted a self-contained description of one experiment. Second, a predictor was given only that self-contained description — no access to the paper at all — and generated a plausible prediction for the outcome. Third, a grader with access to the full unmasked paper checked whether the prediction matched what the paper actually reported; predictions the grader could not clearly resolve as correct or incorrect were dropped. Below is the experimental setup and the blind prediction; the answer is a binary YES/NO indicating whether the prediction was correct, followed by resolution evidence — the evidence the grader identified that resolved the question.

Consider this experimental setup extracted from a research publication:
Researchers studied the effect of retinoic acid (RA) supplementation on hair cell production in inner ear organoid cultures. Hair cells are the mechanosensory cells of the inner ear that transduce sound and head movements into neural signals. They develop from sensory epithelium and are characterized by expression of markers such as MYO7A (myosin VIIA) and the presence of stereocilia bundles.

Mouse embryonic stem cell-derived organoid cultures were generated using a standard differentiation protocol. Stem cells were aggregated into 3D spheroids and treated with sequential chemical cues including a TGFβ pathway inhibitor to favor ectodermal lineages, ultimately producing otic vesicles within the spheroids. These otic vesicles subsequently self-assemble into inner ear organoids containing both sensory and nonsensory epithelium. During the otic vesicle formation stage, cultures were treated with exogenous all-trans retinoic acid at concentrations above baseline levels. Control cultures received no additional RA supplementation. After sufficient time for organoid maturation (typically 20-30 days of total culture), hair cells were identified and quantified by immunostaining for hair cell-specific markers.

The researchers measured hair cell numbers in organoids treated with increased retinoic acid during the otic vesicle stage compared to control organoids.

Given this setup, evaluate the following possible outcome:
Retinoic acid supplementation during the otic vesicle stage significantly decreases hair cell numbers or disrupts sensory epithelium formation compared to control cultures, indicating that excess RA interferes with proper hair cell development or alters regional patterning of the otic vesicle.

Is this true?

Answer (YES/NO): YES